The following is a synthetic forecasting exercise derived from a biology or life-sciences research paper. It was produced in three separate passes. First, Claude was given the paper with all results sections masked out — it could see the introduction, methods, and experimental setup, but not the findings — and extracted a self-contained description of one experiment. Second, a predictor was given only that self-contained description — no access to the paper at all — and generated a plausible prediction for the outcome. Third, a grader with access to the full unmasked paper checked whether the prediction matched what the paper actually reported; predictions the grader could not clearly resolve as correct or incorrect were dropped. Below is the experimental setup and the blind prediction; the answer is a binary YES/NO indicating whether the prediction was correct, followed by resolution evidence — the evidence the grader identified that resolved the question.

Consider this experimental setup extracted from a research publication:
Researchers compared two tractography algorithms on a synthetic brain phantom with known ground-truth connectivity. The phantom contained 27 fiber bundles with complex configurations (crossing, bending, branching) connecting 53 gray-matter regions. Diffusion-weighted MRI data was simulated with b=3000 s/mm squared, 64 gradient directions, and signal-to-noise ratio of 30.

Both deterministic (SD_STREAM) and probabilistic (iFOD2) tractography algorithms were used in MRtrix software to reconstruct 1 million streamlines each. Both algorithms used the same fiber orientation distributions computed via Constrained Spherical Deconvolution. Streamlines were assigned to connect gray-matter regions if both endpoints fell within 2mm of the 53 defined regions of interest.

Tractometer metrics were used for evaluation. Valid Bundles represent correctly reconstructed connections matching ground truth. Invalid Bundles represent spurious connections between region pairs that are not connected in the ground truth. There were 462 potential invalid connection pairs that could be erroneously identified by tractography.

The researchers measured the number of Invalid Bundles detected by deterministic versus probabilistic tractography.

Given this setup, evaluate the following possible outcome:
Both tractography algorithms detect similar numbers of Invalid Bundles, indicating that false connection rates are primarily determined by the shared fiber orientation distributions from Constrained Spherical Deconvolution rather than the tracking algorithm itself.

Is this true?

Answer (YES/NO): NO